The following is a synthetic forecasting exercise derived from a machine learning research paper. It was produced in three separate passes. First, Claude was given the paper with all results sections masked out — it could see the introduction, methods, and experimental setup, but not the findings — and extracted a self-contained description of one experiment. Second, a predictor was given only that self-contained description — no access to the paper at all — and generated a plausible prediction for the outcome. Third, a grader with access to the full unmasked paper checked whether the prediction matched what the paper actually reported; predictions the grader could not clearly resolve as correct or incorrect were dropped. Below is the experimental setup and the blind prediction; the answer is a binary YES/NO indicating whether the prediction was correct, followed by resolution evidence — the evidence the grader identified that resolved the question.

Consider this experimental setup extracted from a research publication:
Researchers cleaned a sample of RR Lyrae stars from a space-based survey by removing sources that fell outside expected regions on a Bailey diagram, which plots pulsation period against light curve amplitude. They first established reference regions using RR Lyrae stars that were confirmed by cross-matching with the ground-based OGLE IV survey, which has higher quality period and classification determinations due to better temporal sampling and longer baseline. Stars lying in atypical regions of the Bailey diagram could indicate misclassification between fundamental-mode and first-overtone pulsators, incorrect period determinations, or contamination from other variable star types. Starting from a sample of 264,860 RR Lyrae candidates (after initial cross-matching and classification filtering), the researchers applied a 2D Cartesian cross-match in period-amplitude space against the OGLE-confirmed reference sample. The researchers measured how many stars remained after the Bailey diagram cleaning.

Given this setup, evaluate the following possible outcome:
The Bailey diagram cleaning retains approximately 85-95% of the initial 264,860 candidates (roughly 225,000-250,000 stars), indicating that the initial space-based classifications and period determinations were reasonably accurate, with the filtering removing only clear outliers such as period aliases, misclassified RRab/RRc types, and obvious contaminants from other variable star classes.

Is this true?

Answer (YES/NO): NO